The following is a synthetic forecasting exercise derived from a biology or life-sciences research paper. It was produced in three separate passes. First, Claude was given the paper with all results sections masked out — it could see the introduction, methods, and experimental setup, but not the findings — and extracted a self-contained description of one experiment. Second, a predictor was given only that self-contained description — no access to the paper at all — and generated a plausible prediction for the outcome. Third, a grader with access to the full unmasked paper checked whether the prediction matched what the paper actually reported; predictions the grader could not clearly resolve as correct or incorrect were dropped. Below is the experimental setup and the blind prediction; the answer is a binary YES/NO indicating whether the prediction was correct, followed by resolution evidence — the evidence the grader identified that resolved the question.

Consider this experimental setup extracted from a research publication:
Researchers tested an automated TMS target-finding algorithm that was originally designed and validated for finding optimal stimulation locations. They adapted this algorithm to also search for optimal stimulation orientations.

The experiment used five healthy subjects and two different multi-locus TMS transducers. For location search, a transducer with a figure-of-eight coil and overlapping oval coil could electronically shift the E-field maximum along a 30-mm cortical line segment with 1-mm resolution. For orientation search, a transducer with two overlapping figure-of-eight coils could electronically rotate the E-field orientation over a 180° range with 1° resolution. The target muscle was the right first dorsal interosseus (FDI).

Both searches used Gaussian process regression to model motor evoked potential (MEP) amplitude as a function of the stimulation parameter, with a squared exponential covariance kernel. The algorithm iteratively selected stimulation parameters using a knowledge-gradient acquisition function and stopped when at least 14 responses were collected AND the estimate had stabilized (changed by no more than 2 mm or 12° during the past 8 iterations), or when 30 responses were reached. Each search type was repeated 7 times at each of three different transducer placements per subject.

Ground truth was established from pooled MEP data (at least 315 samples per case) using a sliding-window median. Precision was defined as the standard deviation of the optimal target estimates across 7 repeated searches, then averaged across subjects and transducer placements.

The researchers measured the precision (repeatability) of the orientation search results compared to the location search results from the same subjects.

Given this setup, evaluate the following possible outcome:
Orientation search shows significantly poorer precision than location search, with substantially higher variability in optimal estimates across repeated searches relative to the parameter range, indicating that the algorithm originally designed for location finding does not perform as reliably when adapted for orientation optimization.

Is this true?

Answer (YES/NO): NO